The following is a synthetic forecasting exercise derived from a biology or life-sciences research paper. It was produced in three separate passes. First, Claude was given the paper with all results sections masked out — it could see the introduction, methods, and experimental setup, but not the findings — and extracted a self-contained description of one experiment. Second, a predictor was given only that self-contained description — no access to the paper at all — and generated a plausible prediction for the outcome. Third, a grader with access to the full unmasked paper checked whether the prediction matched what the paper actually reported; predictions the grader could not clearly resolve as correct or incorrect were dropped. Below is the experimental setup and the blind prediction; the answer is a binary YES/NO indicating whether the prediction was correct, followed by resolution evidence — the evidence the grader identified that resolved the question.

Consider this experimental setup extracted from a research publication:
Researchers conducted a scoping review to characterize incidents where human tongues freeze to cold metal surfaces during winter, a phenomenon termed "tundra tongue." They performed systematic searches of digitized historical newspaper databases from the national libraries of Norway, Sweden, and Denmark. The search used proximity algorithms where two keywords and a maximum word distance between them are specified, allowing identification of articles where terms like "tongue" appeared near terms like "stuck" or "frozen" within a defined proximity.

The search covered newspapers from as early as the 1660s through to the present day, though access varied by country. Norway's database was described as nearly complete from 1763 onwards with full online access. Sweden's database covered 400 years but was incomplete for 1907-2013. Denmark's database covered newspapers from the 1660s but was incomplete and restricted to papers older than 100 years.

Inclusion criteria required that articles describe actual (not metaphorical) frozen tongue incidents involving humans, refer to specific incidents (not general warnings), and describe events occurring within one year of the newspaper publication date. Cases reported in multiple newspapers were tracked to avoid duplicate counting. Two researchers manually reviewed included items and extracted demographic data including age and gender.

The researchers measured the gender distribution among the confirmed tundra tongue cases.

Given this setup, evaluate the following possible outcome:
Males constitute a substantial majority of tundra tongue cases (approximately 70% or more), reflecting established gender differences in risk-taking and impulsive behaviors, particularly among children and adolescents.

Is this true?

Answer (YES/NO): NO